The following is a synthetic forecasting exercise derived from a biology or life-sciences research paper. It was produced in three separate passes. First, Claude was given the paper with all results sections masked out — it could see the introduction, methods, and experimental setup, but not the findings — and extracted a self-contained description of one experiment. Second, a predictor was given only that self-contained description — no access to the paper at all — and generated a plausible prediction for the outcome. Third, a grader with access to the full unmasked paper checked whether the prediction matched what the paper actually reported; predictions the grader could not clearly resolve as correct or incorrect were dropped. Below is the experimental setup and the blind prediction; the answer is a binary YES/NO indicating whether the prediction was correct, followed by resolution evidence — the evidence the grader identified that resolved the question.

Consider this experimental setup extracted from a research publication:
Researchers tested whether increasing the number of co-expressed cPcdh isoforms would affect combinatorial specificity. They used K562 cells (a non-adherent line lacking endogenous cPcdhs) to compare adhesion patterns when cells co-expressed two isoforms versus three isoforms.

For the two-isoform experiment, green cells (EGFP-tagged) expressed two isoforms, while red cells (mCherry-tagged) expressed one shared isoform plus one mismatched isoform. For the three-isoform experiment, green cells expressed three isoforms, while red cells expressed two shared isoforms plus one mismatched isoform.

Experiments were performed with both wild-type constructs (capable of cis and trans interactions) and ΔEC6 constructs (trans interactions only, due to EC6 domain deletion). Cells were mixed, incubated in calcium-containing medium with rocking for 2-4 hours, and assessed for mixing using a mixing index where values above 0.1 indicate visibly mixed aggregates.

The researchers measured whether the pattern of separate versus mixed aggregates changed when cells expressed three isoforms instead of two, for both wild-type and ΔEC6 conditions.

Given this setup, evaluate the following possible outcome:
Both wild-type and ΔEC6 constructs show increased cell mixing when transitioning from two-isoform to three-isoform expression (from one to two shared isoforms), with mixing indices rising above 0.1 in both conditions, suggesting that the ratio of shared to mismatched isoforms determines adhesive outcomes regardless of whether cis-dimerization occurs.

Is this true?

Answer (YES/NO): NO